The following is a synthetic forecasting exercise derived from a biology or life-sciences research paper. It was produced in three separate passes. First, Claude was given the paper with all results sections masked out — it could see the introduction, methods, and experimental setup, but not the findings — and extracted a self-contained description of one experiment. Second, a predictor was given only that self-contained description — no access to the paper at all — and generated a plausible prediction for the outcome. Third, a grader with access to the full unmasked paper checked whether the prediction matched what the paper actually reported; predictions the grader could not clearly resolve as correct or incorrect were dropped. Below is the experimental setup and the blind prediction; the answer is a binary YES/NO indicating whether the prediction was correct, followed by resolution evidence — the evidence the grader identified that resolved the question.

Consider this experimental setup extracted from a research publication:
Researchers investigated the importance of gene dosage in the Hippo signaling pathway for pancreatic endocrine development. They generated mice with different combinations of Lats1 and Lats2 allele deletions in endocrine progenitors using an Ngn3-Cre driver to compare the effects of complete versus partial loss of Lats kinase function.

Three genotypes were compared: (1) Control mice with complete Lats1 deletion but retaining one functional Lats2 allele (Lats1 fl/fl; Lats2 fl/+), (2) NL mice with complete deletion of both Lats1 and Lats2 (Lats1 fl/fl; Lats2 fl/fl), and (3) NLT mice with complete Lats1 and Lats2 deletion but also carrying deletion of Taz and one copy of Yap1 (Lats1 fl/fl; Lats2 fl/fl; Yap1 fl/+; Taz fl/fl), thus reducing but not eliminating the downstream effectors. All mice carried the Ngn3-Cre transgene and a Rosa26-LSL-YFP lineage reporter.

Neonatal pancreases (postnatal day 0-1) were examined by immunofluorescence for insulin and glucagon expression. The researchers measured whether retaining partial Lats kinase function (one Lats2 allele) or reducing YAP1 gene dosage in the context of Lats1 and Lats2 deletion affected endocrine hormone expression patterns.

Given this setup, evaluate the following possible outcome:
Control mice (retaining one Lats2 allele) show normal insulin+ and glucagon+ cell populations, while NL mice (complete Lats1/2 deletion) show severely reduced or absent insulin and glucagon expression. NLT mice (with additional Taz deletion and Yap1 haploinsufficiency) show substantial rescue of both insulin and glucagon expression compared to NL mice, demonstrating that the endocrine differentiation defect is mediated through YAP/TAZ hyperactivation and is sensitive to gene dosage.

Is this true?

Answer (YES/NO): YES